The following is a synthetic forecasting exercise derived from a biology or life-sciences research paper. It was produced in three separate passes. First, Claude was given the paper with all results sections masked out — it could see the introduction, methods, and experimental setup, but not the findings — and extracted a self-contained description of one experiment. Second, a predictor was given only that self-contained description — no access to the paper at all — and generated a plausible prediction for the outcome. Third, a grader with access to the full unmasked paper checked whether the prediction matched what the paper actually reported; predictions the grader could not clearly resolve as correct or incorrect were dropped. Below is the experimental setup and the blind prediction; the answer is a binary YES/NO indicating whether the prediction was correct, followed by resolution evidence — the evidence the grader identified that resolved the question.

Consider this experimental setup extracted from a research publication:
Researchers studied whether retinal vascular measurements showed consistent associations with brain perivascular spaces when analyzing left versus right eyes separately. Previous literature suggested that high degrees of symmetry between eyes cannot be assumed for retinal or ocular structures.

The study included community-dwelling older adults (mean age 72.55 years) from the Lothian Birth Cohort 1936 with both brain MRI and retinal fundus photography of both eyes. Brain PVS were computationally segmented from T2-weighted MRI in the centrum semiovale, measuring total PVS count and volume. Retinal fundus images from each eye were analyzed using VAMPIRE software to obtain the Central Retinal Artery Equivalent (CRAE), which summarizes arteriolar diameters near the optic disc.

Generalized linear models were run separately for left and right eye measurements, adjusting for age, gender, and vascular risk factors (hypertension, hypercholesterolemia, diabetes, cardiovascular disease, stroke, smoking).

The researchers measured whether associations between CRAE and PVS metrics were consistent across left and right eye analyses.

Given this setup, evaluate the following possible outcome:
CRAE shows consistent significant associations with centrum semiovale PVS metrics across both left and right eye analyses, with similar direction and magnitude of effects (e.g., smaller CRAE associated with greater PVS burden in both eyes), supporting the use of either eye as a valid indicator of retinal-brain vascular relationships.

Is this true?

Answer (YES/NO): NO